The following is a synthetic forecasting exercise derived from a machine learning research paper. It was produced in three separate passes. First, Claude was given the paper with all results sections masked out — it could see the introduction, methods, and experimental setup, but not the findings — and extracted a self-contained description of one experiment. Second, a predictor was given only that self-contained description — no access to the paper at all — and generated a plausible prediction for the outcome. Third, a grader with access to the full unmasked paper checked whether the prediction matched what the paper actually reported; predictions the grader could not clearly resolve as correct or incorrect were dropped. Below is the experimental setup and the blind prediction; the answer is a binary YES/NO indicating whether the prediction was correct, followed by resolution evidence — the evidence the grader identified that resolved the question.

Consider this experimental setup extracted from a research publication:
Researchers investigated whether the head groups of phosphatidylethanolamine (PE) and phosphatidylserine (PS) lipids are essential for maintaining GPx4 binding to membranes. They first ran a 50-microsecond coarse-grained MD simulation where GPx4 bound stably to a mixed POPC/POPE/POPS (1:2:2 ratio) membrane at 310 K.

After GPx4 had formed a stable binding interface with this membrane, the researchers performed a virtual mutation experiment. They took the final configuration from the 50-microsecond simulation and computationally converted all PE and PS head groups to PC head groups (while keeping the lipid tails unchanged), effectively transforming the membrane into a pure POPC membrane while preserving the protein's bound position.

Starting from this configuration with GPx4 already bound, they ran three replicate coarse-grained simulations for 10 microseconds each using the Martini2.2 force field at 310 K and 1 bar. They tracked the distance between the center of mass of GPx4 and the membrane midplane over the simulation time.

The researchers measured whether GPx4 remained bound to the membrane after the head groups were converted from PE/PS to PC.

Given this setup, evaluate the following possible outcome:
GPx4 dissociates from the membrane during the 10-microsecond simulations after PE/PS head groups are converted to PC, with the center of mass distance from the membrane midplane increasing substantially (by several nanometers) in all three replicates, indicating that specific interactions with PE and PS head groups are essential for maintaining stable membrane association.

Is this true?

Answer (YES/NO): YES